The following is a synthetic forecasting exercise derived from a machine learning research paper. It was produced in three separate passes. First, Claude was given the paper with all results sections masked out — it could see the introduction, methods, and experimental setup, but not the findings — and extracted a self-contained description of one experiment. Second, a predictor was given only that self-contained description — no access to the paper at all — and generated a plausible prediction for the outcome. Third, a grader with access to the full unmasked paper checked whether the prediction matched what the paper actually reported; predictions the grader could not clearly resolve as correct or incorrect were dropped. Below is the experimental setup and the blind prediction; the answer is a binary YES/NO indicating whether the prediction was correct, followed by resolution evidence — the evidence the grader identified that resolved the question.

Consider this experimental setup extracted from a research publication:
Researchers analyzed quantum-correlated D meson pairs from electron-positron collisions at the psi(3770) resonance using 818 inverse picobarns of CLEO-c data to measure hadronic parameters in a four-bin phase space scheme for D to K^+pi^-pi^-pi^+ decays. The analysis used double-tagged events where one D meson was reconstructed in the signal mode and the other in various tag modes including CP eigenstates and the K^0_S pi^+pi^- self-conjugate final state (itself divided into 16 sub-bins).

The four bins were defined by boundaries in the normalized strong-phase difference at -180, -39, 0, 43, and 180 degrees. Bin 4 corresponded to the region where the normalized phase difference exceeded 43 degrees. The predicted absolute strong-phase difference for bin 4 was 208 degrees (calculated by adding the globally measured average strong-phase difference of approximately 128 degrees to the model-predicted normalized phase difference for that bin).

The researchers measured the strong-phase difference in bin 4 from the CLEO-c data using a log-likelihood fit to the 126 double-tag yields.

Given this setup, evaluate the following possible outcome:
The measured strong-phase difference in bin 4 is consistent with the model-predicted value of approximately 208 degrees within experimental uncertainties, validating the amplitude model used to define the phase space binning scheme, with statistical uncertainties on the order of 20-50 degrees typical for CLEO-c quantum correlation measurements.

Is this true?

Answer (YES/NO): NO